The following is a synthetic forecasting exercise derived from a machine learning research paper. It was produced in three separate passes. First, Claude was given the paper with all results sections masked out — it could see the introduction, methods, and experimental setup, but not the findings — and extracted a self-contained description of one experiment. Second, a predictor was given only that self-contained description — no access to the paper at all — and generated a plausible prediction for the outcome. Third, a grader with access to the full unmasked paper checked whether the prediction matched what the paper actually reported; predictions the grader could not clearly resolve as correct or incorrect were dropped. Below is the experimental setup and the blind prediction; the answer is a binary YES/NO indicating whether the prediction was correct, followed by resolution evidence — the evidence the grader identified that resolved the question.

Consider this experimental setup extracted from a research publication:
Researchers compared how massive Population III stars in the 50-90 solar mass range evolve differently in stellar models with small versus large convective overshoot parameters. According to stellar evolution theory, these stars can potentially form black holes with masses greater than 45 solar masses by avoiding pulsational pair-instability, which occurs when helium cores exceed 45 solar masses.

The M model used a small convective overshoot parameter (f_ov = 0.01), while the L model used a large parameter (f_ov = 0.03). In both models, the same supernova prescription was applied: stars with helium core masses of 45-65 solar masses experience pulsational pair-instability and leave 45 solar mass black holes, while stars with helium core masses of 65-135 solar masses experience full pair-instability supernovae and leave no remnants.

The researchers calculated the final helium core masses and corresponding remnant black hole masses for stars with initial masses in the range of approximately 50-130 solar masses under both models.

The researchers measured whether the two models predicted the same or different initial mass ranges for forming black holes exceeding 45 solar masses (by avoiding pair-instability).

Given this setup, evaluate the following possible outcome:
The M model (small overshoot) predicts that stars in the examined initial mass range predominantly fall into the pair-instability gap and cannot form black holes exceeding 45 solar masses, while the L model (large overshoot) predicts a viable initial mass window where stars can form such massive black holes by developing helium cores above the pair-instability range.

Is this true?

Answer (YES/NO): NO